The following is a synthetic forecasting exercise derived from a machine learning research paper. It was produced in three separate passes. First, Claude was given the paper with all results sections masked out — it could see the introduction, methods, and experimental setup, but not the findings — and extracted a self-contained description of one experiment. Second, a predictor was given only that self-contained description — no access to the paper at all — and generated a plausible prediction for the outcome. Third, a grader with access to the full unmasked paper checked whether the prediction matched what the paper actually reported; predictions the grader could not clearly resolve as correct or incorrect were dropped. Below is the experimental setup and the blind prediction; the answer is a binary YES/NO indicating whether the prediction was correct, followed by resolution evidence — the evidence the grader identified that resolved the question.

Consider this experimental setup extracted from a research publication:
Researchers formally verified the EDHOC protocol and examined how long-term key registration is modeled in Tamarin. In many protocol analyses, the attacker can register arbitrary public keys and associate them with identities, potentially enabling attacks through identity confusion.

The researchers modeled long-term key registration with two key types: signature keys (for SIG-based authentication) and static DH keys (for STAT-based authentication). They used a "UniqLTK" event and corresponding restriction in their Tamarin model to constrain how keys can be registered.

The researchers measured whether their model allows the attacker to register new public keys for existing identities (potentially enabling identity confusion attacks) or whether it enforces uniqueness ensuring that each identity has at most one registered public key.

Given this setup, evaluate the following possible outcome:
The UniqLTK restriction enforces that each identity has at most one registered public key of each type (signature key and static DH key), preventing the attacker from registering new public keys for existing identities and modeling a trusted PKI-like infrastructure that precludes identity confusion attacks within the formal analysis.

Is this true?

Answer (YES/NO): YES